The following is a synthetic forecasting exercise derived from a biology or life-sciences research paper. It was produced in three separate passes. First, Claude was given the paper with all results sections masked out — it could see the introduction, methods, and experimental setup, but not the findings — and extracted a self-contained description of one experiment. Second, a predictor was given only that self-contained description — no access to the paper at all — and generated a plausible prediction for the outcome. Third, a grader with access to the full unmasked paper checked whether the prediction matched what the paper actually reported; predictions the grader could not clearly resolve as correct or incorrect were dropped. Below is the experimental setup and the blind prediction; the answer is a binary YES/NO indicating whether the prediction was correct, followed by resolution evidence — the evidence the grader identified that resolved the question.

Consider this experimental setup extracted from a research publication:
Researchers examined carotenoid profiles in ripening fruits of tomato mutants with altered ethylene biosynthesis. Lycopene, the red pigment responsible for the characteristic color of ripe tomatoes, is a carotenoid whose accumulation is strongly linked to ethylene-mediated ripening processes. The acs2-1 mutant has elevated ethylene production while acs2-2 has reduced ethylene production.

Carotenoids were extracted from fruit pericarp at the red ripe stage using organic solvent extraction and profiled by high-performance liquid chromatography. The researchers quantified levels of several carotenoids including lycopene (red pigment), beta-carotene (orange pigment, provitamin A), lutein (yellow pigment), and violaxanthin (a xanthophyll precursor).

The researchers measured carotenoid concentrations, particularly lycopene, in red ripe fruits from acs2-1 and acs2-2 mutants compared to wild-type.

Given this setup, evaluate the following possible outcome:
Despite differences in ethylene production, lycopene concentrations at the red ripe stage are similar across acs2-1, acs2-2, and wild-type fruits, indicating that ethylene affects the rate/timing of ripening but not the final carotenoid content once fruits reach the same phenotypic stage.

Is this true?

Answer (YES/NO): NO